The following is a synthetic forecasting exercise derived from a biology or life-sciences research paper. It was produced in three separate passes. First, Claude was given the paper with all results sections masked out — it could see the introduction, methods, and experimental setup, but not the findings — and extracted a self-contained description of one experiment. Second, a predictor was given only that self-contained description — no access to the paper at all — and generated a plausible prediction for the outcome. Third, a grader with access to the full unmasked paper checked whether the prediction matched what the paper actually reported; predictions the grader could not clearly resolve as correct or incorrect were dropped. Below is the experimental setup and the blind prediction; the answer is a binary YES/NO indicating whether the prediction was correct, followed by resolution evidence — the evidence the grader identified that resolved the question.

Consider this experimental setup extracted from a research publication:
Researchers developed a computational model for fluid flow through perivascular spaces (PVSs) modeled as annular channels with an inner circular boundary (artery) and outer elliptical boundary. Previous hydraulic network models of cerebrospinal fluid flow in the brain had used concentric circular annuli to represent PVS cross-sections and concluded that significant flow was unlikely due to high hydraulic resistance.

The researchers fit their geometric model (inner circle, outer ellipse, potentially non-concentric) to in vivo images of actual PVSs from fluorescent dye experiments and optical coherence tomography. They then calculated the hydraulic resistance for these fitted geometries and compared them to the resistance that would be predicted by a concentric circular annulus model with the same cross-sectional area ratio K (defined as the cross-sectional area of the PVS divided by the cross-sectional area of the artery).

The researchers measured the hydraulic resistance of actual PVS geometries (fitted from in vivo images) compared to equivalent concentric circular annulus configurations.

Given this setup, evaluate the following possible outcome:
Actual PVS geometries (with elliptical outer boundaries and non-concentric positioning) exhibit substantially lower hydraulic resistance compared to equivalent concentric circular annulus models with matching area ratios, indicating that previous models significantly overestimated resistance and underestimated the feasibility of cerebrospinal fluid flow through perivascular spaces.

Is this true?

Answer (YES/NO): YES